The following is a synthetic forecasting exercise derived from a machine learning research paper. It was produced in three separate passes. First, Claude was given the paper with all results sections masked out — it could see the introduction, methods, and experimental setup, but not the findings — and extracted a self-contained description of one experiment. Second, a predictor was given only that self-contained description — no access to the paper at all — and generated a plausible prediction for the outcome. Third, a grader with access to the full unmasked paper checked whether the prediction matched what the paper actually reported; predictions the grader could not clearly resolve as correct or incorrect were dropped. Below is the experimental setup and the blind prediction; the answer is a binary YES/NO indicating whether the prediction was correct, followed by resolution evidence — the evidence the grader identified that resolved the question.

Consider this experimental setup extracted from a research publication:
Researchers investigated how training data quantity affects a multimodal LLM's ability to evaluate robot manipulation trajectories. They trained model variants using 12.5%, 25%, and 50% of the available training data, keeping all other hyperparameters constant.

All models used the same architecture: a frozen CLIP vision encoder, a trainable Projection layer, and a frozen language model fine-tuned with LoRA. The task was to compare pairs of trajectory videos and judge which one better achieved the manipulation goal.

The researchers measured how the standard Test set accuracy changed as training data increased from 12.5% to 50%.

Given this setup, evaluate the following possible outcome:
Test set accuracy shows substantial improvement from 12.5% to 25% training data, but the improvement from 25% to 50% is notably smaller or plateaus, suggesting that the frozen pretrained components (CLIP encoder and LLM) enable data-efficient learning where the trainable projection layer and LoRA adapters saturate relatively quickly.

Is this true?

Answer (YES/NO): NO